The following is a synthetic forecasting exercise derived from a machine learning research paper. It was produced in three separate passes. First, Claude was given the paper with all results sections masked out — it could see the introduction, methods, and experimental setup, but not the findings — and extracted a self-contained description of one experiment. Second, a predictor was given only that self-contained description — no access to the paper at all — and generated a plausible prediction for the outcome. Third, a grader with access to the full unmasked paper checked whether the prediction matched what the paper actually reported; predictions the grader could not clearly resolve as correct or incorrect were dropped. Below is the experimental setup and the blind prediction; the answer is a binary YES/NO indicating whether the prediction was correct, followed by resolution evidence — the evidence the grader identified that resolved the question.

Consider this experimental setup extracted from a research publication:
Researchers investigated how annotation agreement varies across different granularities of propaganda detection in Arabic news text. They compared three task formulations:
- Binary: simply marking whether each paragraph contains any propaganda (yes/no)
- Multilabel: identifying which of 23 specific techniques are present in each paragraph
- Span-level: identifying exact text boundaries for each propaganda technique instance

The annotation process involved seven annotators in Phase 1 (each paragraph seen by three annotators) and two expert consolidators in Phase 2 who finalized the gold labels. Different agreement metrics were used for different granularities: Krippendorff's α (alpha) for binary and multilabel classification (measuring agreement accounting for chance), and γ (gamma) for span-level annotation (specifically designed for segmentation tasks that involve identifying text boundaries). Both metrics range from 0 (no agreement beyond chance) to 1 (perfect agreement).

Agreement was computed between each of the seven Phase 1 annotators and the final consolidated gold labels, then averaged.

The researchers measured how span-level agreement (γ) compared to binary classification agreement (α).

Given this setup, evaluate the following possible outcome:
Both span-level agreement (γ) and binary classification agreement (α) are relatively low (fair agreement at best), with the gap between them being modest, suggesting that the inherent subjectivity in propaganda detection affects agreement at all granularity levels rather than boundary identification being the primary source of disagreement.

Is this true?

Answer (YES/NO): NO